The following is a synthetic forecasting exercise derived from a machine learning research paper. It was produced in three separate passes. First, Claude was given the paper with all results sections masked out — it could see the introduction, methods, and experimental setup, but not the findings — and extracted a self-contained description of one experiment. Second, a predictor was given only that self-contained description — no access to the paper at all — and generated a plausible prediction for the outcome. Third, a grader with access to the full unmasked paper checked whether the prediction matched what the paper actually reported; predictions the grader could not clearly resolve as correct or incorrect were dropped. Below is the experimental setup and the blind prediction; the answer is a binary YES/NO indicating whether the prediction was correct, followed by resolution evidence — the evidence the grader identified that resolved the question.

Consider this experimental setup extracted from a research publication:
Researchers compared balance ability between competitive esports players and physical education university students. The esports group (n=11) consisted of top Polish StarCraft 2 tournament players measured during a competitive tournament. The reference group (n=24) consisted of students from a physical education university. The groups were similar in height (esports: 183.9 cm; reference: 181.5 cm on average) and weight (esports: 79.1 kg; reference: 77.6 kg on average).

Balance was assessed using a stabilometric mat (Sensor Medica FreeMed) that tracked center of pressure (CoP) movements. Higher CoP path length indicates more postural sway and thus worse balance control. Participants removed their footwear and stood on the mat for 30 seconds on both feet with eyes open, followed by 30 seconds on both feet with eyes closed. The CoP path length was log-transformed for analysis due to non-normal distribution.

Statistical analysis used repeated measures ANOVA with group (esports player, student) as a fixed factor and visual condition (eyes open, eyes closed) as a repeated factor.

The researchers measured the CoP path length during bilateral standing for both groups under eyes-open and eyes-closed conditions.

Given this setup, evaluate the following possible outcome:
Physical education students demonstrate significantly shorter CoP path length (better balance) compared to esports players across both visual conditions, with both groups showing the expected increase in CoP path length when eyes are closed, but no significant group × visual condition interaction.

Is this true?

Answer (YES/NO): NO